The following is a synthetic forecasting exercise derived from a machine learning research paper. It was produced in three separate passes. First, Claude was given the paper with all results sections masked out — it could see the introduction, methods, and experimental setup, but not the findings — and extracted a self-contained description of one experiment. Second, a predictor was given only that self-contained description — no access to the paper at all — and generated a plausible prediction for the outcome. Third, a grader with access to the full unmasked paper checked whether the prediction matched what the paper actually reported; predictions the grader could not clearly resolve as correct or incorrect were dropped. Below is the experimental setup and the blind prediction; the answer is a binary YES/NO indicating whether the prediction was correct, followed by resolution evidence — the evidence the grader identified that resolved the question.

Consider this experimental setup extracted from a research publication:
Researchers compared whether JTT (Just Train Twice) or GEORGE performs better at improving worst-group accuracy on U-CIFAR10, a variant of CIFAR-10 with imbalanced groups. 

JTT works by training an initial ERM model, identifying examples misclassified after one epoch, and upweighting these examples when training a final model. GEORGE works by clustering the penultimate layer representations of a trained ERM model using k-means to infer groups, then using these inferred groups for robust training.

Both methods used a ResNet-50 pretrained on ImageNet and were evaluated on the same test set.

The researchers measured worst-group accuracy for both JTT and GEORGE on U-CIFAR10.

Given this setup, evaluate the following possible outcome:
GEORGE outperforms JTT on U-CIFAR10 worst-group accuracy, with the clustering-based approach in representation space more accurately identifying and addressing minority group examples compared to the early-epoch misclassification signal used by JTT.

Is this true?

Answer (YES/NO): YES